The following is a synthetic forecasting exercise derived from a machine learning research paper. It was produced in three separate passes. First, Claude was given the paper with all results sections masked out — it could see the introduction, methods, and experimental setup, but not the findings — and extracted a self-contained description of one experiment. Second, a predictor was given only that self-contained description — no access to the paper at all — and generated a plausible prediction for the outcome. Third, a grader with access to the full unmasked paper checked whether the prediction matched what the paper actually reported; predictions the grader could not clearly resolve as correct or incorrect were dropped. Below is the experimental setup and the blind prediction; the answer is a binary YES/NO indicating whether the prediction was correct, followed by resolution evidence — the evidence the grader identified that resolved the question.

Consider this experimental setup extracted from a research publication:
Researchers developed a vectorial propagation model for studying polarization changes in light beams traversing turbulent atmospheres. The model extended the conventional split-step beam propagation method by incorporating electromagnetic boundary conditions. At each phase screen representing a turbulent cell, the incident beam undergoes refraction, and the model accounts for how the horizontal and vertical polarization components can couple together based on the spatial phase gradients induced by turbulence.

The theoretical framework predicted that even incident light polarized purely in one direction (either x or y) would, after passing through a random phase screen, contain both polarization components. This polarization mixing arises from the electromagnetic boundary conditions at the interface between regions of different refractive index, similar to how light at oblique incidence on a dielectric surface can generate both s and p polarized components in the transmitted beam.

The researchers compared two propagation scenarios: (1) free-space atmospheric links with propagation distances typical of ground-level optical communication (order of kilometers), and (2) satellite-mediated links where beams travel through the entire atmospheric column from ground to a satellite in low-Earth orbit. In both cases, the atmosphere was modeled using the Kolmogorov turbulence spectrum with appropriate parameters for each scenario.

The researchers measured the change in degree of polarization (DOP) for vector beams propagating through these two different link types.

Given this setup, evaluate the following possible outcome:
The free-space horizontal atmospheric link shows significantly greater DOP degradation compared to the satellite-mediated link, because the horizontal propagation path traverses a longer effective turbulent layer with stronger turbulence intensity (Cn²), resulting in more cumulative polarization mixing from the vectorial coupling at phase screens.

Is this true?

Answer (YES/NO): NO